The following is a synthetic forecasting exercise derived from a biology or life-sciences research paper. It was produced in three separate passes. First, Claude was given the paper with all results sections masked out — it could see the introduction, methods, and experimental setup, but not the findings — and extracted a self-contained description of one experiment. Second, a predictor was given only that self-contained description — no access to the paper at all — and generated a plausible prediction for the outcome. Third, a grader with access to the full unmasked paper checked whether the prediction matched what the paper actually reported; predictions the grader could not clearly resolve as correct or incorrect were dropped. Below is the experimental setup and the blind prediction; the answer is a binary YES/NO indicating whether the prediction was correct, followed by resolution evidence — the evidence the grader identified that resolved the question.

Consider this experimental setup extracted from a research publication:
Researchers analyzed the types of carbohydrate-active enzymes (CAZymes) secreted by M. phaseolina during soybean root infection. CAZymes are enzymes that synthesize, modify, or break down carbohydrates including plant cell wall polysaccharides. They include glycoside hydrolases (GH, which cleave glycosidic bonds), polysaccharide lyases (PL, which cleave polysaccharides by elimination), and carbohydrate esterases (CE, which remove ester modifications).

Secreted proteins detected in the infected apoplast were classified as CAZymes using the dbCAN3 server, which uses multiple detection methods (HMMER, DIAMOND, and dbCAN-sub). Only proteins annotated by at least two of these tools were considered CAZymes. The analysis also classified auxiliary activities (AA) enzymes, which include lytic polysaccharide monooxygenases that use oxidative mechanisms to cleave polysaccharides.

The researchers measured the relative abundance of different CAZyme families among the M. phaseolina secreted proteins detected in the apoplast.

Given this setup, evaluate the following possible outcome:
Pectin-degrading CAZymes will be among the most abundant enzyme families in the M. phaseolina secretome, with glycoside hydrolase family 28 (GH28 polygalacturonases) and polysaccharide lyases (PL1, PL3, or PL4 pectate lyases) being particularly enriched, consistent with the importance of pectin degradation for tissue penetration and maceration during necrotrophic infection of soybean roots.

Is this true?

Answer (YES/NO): NO